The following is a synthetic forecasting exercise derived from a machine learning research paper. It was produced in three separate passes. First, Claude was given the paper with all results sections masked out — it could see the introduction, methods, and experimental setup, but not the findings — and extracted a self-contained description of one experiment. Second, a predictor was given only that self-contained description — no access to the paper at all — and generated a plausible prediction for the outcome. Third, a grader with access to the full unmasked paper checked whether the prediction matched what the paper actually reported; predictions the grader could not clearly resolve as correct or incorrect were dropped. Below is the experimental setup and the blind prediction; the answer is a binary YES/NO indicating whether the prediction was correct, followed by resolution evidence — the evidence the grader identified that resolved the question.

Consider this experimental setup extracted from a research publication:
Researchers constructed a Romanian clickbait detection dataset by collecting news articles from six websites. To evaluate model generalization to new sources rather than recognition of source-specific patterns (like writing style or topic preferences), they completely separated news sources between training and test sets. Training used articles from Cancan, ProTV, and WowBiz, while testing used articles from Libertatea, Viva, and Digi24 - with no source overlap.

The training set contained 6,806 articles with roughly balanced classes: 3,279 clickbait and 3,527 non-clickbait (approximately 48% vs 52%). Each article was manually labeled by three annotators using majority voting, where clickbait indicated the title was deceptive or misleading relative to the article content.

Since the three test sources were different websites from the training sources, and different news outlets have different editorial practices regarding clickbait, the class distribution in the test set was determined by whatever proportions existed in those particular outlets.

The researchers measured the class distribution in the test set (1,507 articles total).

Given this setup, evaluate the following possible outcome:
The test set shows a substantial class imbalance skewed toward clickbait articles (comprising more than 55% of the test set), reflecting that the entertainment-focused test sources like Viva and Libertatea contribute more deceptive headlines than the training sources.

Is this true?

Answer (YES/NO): NO